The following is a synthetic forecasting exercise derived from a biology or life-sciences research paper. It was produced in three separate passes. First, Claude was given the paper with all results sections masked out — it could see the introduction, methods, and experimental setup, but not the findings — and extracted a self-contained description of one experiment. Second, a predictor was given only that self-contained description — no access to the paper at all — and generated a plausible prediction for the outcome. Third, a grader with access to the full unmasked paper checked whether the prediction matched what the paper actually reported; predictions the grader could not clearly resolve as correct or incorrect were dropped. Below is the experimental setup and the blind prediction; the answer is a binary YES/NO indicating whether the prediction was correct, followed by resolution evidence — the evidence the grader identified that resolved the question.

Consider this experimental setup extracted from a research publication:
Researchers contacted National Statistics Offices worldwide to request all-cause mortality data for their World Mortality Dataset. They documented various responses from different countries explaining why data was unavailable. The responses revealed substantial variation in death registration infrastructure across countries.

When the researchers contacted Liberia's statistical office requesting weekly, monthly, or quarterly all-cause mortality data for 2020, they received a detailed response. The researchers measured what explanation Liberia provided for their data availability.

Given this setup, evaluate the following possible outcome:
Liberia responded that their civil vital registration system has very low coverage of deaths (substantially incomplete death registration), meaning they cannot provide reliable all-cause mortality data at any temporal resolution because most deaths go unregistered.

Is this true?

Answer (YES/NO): NO